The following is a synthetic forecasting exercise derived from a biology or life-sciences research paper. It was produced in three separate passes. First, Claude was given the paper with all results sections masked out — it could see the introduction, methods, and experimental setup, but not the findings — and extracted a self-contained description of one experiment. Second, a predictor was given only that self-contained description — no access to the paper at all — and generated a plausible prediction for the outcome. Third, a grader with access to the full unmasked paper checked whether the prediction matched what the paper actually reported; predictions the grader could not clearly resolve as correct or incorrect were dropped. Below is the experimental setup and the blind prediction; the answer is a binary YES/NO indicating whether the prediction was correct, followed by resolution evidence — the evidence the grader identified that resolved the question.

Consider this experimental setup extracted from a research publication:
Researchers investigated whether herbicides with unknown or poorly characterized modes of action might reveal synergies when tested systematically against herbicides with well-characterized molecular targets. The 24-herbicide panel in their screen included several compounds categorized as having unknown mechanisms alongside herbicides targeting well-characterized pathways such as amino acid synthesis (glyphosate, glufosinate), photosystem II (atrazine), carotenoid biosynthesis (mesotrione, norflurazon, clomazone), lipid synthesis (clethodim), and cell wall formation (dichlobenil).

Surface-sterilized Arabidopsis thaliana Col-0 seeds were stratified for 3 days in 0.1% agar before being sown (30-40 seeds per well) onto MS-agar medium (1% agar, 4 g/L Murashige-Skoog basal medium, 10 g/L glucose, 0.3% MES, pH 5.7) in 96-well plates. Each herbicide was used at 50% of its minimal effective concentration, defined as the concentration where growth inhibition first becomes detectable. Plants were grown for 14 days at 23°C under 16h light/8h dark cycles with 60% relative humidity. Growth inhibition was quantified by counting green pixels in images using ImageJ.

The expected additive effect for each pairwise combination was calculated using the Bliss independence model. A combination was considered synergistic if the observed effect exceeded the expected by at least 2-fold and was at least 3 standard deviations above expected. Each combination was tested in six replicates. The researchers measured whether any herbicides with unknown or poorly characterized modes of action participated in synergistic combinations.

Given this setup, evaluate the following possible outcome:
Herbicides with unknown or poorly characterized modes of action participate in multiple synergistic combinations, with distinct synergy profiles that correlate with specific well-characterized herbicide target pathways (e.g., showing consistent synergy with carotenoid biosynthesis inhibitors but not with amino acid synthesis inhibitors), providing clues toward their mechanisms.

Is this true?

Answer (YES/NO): NO